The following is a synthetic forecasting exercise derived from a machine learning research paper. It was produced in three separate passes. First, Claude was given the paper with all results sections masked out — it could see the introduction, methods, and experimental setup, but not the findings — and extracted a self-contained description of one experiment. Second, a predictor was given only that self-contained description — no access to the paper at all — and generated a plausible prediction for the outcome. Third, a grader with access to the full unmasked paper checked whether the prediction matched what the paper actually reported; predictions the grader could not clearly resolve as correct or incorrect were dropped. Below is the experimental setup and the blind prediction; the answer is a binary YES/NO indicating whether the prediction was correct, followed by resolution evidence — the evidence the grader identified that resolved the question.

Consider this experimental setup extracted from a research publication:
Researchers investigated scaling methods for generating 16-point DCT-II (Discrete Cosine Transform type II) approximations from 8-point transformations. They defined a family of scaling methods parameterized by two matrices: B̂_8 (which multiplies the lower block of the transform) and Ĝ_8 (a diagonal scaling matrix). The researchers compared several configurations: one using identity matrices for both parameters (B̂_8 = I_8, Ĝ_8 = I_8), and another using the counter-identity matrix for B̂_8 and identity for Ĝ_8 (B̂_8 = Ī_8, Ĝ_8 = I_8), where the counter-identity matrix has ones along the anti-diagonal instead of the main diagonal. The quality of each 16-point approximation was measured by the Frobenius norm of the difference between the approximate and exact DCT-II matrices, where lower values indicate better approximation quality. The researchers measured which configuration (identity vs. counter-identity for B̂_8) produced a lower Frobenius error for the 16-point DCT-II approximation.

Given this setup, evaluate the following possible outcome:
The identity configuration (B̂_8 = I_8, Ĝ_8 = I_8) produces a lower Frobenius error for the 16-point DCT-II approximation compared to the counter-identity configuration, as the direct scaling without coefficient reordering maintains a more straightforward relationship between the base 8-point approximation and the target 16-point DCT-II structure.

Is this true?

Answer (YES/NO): NO